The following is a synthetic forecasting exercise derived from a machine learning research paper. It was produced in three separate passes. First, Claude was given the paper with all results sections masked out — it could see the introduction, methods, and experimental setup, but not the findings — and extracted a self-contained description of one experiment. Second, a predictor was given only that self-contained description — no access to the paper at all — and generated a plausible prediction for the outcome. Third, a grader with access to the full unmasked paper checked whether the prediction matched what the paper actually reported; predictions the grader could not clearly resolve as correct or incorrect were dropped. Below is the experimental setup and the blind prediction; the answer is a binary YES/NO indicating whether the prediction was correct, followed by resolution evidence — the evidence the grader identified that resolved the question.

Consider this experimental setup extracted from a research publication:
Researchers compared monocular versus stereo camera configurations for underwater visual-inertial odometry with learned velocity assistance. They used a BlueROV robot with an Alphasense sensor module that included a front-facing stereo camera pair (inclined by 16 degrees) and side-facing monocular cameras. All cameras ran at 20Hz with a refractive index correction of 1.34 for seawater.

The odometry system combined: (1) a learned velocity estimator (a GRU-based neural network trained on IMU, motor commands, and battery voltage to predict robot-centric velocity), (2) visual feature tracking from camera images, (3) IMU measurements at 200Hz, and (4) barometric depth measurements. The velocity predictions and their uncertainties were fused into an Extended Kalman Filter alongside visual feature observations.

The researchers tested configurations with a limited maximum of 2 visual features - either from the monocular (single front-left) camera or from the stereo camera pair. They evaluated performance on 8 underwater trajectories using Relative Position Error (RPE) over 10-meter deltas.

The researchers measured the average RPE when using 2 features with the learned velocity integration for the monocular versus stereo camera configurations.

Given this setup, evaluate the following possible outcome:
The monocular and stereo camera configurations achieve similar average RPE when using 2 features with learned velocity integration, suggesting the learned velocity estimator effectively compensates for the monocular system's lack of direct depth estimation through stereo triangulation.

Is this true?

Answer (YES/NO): NO